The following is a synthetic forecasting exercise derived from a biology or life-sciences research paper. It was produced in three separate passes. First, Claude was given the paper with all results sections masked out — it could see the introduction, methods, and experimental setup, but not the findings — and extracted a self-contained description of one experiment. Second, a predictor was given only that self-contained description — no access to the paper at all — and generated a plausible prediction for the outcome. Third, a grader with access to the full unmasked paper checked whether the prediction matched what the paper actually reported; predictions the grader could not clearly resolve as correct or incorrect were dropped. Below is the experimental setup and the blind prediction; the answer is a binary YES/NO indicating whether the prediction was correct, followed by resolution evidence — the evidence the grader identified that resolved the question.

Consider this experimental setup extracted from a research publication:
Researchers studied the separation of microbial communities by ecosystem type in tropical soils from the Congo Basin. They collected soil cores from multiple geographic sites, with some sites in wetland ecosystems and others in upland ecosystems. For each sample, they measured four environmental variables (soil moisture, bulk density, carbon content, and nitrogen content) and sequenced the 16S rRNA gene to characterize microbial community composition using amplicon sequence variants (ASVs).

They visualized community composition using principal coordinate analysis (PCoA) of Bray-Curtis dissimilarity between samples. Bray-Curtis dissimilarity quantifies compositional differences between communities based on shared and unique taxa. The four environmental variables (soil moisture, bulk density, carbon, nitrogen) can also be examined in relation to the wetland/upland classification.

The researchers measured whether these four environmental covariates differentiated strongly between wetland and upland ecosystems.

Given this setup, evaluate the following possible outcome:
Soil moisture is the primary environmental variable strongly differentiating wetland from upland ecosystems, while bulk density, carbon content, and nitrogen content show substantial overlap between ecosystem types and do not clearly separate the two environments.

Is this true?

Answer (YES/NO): NO